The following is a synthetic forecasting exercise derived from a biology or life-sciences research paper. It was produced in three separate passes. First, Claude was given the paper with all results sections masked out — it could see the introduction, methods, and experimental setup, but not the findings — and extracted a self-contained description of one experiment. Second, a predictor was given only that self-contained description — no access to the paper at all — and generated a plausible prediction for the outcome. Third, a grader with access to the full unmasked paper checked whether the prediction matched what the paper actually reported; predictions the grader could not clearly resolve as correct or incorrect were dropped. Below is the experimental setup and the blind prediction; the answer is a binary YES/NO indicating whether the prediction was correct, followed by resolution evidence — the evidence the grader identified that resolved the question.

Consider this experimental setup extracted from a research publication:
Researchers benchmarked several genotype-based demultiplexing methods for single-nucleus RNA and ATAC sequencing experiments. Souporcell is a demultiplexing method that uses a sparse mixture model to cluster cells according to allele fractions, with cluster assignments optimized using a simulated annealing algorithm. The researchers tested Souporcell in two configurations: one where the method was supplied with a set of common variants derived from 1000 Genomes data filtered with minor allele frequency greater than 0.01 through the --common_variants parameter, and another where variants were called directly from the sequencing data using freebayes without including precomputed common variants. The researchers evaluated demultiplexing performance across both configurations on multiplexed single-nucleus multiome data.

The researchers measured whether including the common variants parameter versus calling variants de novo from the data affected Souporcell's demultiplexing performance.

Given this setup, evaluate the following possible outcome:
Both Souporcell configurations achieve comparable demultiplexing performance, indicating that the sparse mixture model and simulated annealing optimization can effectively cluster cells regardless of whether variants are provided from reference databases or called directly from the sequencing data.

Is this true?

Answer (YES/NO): NO